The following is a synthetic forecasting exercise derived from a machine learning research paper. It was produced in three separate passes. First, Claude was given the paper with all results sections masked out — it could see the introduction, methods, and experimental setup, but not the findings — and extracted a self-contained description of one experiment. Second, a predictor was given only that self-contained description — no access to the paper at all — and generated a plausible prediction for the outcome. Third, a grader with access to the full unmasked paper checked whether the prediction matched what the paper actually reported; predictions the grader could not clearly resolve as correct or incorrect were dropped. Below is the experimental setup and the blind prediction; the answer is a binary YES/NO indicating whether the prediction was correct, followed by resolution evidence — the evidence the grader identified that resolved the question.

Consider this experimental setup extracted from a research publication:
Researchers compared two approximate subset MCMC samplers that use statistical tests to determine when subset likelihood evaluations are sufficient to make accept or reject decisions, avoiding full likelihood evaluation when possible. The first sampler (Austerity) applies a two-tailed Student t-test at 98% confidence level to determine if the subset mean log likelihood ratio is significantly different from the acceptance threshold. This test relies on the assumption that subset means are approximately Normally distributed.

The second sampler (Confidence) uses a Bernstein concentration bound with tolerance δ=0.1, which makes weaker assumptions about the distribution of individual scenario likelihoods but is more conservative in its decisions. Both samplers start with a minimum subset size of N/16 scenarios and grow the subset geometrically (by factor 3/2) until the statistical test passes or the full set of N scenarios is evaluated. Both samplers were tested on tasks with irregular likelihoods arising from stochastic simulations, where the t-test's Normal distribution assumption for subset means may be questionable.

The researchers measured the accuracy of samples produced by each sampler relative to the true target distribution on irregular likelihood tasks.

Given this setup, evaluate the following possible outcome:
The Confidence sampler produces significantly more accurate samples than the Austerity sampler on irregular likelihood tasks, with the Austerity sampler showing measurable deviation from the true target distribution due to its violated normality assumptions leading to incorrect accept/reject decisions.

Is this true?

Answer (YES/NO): YES